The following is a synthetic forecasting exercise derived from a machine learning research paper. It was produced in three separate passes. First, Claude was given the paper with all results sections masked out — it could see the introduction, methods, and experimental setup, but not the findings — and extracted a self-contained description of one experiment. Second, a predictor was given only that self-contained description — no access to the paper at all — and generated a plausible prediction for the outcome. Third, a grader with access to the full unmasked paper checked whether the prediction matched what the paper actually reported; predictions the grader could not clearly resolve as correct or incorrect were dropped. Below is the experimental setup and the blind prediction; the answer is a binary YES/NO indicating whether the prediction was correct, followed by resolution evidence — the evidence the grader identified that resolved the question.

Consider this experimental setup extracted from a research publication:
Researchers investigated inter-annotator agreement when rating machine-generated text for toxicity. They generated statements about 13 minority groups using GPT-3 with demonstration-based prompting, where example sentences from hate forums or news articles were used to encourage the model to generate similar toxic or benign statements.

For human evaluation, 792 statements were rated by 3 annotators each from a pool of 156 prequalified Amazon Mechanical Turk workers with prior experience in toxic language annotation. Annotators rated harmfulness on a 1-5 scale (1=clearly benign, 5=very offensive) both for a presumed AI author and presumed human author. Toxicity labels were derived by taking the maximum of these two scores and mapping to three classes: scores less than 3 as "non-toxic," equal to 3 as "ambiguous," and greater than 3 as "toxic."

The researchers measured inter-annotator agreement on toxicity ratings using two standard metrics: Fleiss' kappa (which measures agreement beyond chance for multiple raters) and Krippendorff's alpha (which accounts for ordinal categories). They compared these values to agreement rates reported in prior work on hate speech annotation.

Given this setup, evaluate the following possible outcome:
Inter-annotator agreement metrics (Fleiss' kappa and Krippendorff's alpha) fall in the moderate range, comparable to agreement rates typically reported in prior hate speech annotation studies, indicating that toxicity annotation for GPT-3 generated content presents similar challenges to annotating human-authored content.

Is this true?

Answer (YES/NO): YES